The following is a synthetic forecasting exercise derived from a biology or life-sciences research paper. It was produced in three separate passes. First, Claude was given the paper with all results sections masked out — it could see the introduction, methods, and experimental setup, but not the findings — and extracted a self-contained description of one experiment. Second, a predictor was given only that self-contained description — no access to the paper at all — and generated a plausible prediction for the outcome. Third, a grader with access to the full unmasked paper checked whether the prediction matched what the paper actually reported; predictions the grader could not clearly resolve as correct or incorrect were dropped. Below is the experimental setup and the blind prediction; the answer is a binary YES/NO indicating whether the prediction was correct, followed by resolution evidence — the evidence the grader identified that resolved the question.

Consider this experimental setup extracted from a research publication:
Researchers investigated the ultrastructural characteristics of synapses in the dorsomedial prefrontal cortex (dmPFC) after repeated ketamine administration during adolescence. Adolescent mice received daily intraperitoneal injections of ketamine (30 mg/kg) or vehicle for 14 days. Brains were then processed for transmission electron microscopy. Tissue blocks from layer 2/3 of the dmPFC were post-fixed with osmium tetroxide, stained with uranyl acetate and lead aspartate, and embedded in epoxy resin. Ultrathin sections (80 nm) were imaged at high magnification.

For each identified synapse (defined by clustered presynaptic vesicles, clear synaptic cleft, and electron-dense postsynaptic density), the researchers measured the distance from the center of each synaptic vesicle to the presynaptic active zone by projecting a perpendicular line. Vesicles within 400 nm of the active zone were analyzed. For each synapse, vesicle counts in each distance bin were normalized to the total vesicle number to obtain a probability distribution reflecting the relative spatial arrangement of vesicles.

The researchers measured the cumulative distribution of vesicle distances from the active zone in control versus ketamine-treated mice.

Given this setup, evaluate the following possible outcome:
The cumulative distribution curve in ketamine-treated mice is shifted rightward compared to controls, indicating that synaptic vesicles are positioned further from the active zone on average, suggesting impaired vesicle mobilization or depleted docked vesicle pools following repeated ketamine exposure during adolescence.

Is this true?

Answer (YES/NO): YES